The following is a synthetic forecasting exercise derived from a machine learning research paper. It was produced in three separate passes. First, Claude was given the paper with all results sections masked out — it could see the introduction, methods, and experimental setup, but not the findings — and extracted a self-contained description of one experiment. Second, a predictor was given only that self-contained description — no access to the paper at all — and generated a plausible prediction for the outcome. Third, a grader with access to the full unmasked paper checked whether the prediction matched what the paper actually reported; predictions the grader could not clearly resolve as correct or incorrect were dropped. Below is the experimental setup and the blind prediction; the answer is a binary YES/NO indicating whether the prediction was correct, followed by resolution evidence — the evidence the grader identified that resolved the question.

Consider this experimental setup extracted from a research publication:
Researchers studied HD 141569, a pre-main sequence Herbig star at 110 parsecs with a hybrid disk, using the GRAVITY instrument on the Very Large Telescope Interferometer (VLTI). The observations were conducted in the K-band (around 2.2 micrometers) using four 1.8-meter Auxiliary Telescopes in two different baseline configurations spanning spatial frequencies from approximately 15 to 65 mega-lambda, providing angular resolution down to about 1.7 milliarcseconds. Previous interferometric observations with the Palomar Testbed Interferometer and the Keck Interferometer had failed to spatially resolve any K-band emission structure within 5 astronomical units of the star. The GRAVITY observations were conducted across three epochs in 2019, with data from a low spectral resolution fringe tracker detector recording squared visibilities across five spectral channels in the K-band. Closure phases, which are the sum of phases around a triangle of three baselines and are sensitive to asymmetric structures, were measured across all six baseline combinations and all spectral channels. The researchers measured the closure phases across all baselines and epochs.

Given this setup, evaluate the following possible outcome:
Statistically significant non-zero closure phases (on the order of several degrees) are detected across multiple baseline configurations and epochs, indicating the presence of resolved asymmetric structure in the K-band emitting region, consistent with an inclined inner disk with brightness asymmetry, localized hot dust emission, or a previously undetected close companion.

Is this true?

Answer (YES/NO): NO